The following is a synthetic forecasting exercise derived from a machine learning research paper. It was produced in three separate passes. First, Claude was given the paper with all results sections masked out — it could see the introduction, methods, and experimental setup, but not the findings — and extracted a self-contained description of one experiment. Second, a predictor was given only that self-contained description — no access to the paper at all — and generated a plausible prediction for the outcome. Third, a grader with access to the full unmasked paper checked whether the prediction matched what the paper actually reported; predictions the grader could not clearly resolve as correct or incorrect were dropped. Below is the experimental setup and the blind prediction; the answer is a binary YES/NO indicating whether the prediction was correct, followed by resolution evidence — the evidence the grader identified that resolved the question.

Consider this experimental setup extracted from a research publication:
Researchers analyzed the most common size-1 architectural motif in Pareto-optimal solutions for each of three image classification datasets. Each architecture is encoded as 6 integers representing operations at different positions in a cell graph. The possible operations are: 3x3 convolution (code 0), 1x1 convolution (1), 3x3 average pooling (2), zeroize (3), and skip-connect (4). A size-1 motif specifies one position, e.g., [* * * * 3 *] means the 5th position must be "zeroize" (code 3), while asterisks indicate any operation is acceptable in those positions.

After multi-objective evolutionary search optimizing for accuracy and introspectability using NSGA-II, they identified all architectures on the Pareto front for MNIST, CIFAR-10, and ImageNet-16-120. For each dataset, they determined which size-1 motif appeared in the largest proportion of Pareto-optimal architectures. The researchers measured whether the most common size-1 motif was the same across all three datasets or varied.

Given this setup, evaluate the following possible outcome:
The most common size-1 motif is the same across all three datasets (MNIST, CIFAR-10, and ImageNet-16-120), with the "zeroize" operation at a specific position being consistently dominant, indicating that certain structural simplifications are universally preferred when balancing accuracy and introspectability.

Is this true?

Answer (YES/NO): NO